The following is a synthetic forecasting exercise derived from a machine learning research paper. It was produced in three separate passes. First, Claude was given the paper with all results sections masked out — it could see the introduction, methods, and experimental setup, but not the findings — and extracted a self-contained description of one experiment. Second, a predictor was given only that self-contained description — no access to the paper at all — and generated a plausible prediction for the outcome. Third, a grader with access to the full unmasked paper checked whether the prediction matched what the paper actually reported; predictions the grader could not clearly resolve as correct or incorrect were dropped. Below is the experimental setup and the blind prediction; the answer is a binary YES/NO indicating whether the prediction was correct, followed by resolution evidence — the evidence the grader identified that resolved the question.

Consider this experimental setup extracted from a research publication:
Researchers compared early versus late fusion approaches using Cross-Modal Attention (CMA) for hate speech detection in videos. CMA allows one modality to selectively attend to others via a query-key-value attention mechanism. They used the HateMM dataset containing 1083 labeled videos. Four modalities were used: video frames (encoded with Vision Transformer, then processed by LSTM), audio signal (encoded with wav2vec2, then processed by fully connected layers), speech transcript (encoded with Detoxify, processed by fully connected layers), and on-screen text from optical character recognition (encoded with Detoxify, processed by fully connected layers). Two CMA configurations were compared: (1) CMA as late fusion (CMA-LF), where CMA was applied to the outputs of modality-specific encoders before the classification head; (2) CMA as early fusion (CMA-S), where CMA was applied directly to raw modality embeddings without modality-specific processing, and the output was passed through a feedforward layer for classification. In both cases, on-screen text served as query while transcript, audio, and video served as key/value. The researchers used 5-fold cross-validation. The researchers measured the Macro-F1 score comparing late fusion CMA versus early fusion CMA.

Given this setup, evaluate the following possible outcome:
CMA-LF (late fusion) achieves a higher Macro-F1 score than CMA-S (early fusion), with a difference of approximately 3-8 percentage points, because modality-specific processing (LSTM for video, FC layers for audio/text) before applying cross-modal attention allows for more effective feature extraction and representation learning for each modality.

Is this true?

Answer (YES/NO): NO